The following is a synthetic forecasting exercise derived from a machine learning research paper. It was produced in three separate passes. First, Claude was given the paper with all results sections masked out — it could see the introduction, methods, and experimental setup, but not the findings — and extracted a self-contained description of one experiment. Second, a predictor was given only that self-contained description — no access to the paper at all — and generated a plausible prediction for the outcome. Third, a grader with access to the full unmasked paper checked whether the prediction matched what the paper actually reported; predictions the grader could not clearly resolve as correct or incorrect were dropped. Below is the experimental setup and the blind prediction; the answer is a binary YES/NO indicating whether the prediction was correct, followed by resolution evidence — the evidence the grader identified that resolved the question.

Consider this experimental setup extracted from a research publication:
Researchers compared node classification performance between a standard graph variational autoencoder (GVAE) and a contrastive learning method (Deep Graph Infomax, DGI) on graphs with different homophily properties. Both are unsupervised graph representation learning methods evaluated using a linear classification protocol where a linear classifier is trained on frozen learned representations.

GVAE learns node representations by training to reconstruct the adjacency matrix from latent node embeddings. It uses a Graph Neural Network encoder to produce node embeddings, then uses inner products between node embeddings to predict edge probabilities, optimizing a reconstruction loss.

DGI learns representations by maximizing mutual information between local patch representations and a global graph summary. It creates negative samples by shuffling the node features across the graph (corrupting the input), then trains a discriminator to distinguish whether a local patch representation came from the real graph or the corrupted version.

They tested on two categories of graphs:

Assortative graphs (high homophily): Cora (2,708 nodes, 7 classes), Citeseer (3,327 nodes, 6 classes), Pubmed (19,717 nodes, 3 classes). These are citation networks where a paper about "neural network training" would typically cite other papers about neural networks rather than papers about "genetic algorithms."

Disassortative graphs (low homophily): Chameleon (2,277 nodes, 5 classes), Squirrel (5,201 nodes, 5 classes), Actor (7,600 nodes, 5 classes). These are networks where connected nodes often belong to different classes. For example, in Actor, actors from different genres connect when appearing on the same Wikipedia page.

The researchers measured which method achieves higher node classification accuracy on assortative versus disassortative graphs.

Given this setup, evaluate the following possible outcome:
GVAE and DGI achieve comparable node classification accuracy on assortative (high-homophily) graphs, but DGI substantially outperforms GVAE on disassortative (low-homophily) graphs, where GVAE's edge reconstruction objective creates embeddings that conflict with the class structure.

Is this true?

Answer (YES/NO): NO